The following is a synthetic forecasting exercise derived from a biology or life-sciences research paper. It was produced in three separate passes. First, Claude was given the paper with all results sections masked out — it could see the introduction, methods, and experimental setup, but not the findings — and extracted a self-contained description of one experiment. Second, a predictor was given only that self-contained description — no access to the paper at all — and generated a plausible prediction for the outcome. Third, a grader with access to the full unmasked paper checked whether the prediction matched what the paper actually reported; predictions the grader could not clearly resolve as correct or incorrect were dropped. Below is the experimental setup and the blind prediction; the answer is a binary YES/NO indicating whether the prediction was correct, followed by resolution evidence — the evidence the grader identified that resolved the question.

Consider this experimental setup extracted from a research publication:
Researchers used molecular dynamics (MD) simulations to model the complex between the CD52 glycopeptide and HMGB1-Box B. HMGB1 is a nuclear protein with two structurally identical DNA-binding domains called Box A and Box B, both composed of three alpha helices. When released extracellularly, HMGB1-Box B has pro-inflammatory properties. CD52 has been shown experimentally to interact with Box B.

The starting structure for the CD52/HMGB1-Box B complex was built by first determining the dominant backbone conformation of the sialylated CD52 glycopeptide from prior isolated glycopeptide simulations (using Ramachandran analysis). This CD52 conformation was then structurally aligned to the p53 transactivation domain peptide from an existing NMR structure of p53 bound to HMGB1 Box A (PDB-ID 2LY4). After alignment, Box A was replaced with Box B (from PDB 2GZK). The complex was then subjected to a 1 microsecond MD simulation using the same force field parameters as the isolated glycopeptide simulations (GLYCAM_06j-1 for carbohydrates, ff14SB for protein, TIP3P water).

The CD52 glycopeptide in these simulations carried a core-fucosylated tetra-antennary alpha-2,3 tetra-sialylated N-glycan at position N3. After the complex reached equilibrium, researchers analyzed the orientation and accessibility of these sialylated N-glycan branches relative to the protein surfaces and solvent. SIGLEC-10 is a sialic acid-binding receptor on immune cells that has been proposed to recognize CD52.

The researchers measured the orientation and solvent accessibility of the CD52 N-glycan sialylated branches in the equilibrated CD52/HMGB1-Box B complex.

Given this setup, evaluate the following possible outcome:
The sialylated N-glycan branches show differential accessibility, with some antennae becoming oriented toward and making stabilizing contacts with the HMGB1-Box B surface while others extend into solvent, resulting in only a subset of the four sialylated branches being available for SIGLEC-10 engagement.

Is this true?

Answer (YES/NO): NO